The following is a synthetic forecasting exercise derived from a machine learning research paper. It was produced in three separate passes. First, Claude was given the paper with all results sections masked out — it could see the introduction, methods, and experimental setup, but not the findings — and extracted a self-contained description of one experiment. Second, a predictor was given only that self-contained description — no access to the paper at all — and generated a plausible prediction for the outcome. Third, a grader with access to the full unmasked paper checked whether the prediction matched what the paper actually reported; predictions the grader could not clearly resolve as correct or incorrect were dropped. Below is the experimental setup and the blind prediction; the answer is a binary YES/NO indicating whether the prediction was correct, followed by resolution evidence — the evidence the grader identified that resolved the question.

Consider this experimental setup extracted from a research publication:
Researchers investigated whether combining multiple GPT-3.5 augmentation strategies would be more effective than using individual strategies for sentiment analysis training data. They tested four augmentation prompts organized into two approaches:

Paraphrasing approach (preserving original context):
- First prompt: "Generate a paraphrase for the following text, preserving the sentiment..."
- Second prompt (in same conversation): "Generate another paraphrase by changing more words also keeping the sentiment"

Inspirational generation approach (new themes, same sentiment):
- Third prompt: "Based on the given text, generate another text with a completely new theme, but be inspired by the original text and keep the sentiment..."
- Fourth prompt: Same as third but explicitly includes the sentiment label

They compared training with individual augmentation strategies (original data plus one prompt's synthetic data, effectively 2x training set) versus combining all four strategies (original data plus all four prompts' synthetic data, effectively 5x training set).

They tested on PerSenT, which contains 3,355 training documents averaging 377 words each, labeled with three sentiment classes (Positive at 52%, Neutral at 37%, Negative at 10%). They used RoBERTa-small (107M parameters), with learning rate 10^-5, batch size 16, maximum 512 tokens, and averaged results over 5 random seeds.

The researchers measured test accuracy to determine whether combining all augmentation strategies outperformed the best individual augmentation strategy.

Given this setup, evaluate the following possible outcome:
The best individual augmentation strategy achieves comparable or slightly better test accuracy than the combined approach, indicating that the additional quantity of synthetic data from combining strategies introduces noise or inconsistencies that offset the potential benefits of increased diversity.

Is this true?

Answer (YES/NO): NO